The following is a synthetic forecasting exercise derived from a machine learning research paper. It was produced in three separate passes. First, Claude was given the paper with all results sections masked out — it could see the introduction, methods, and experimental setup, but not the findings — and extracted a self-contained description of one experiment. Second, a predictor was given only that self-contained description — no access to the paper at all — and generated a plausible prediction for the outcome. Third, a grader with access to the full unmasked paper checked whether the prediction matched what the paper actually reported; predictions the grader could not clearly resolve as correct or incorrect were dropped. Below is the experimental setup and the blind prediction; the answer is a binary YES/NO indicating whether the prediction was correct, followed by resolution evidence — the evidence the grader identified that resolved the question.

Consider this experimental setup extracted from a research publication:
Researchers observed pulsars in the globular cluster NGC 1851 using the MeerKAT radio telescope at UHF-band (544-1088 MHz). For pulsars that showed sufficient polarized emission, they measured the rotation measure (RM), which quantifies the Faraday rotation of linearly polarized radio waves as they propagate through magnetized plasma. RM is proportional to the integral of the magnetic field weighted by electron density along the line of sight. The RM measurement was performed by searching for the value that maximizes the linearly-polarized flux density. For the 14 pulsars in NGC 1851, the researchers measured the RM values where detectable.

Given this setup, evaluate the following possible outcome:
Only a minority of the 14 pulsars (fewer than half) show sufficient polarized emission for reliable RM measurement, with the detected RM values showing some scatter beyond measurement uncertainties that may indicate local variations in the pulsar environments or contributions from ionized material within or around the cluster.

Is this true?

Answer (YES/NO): NO